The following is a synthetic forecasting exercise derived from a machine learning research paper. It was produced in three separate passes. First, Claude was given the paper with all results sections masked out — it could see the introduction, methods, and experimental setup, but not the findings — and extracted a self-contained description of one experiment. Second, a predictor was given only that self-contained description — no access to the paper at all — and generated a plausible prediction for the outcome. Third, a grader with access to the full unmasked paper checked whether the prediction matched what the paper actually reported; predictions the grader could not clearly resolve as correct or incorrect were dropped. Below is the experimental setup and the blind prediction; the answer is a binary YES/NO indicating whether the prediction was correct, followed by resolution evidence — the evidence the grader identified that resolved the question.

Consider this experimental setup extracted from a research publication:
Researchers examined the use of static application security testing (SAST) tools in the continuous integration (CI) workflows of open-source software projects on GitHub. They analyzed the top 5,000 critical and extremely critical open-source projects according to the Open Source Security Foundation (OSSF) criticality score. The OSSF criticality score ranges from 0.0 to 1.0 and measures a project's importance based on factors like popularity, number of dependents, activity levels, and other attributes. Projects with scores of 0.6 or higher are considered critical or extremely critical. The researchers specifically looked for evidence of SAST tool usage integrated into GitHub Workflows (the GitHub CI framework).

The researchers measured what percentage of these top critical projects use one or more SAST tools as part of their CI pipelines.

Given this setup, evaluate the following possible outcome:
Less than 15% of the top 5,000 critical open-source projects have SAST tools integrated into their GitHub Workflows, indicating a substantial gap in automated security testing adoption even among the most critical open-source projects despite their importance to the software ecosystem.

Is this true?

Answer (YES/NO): NO